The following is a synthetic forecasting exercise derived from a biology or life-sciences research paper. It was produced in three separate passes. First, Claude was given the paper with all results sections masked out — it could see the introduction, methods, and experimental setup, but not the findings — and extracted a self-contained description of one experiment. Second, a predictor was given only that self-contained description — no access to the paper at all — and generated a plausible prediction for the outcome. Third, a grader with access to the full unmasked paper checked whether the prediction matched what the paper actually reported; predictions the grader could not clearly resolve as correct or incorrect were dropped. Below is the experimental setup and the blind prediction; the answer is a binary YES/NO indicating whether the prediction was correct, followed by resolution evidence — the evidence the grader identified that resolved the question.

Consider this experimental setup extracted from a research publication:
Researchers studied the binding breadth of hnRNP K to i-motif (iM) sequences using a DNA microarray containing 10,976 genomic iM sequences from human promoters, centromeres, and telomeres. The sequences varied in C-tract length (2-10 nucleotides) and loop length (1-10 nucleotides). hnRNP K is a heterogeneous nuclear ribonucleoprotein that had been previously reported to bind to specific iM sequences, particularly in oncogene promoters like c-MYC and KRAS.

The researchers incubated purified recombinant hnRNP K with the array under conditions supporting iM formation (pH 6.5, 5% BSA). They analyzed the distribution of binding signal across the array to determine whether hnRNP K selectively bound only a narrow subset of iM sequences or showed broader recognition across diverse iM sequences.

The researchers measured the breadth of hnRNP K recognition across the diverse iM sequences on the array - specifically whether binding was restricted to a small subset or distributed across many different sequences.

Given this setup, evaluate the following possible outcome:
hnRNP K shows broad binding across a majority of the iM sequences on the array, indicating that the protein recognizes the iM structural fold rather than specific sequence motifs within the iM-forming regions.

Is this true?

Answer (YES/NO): NO